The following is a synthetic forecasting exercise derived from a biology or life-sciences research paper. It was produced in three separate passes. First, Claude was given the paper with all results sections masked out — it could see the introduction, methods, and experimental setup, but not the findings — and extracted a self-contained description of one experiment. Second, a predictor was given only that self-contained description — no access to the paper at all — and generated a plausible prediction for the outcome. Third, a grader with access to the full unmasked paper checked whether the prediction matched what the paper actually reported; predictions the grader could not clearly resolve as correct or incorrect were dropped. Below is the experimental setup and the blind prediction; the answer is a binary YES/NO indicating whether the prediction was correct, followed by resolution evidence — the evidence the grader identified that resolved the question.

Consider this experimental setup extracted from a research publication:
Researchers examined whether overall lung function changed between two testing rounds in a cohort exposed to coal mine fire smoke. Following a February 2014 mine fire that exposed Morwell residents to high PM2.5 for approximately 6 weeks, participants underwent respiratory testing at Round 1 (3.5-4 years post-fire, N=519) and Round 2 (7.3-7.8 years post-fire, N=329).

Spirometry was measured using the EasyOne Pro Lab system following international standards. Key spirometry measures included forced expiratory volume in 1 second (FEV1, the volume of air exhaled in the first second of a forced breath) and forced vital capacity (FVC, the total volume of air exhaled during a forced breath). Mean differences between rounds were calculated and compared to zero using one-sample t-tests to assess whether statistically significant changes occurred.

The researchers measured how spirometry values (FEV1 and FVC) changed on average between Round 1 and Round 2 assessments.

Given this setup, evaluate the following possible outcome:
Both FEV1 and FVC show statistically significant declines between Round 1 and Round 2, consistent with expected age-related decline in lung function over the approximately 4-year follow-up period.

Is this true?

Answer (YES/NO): NO